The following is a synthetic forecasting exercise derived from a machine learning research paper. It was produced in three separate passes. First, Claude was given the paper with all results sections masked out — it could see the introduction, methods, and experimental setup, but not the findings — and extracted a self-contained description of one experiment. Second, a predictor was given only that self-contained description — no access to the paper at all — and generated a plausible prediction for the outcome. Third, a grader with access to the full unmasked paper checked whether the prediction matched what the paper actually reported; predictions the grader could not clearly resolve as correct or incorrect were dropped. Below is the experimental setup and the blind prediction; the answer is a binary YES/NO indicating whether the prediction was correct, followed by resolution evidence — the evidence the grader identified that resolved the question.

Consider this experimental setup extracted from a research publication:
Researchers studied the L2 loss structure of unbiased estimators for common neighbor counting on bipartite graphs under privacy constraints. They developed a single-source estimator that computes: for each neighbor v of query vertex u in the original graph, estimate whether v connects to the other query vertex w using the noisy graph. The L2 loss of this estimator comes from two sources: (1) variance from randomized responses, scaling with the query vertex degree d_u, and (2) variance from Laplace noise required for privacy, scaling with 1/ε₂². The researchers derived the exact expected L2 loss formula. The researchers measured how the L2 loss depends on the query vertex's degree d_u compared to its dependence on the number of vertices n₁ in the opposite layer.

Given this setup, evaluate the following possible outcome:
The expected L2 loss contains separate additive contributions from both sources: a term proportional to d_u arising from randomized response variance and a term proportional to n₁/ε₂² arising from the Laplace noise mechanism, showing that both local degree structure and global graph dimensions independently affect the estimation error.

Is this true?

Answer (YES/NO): NO